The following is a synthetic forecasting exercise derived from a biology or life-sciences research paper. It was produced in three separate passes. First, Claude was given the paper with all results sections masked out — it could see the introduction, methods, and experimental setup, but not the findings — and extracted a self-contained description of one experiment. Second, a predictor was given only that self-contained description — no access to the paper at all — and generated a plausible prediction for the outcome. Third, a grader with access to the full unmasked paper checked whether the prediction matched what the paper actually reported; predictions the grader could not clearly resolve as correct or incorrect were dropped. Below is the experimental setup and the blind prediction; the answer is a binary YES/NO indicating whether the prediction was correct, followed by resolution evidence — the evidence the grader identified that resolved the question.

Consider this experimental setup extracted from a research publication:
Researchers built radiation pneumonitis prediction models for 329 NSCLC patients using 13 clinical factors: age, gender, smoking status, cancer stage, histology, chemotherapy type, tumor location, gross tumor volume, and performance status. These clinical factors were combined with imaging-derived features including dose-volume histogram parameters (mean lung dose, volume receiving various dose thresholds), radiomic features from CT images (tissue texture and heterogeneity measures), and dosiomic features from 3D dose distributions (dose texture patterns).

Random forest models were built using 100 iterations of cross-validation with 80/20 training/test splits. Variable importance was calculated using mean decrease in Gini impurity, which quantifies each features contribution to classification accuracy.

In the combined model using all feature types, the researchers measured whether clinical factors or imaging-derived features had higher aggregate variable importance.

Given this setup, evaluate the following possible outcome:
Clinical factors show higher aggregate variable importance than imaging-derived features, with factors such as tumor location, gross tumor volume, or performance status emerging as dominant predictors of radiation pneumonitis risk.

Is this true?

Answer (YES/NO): NO